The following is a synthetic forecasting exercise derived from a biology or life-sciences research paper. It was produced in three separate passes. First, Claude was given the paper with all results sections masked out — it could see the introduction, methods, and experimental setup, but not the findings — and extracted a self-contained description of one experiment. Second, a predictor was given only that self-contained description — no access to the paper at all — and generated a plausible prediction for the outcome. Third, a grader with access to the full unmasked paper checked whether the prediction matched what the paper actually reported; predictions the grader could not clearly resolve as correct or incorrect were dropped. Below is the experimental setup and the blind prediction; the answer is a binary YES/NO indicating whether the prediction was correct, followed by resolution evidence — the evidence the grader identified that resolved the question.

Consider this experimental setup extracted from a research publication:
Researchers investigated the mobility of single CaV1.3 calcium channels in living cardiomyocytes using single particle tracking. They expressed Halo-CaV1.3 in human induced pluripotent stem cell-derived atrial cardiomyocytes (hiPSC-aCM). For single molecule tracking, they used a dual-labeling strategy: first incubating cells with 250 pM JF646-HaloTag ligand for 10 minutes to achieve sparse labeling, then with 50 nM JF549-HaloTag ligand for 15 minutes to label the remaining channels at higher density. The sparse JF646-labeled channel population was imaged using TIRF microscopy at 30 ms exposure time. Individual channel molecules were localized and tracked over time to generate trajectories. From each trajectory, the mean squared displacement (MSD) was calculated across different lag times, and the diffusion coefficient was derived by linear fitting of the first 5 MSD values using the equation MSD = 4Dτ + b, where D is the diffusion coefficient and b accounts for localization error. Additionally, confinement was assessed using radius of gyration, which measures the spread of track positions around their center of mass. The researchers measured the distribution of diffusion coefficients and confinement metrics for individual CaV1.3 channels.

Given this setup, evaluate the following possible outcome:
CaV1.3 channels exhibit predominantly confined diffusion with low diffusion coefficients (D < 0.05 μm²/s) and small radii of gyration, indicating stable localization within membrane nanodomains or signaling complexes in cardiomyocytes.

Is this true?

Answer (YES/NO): YES